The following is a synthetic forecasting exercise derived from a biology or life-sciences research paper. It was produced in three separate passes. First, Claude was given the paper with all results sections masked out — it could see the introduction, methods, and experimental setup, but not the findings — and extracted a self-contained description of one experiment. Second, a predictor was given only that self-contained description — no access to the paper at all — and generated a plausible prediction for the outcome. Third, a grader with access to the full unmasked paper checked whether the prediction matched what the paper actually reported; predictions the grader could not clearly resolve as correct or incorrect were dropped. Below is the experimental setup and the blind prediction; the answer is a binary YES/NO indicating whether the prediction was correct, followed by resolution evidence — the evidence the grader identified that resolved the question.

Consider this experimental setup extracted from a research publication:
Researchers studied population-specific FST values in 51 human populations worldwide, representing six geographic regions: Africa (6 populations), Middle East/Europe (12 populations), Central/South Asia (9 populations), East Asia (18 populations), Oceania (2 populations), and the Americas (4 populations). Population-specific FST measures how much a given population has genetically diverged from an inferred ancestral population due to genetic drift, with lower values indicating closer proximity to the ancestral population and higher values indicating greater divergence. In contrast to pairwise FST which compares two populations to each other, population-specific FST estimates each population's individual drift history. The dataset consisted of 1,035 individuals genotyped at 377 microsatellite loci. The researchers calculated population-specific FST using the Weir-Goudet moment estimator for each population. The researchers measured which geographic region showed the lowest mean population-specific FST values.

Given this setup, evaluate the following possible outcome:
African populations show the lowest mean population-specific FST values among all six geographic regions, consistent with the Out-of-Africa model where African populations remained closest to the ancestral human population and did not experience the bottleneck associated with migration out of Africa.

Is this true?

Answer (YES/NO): YES